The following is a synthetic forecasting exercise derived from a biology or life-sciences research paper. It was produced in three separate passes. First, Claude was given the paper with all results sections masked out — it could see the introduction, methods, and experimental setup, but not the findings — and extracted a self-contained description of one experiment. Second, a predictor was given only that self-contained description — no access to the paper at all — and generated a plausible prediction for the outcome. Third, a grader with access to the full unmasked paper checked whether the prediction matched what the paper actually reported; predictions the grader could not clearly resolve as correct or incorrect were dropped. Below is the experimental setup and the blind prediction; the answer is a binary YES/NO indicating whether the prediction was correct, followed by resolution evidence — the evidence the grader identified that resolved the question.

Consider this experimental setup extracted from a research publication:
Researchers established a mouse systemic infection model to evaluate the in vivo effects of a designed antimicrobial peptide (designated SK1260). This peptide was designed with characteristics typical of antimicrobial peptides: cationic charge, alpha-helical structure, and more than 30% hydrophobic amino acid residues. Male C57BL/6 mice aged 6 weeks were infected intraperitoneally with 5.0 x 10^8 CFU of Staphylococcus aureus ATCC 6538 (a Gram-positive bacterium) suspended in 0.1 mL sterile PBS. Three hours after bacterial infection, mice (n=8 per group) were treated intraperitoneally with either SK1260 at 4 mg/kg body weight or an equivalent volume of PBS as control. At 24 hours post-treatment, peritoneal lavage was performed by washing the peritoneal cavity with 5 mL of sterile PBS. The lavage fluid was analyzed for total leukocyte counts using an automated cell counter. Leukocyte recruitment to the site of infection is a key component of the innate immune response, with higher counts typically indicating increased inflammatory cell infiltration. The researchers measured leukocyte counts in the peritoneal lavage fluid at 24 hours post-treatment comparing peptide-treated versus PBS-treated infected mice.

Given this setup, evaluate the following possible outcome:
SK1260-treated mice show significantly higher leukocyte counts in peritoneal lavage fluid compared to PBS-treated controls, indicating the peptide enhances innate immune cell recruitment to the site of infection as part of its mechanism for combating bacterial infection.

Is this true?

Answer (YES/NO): YES